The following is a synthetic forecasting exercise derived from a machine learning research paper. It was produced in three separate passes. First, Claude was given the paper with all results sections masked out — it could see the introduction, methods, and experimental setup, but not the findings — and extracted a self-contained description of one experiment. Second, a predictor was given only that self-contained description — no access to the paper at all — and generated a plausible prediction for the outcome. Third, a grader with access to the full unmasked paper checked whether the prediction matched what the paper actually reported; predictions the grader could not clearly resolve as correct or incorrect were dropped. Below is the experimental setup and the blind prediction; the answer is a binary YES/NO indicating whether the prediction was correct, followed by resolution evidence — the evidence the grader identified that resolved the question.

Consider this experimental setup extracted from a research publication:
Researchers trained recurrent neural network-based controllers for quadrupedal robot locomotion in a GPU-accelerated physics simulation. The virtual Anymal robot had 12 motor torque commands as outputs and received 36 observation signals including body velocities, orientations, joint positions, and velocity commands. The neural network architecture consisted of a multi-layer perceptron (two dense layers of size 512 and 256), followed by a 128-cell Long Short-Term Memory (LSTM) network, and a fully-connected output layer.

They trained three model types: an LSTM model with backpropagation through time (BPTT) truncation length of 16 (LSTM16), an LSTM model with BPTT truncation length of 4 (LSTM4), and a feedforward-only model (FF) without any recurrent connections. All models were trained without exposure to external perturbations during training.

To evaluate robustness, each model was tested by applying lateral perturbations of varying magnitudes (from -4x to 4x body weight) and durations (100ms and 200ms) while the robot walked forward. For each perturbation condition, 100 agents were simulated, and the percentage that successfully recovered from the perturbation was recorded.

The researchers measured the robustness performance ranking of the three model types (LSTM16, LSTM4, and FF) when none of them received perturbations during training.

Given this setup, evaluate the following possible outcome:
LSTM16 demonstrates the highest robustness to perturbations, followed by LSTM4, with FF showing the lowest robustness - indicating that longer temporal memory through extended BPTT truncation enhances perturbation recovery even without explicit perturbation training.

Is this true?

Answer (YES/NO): NO